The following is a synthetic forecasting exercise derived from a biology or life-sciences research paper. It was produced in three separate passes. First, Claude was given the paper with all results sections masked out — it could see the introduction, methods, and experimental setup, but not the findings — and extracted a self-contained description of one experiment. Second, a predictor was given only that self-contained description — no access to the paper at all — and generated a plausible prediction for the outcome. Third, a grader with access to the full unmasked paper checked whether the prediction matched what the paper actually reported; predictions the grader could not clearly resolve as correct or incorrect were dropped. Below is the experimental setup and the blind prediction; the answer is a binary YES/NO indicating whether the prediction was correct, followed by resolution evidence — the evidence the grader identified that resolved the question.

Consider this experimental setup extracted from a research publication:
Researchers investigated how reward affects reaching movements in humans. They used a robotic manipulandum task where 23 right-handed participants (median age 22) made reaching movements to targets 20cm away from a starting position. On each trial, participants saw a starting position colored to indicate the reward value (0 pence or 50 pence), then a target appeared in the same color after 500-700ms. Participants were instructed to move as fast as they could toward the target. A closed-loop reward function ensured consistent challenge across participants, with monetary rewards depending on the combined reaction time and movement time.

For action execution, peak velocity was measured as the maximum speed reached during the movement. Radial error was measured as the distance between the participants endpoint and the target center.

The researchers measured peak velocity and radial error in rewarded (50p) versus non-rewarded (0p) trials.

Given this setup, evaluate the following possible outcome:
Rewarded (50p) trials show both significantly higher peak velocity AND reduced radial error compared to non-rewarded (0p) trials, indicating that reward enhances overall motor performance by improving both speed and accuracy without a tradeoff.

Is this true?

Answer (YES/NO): NO